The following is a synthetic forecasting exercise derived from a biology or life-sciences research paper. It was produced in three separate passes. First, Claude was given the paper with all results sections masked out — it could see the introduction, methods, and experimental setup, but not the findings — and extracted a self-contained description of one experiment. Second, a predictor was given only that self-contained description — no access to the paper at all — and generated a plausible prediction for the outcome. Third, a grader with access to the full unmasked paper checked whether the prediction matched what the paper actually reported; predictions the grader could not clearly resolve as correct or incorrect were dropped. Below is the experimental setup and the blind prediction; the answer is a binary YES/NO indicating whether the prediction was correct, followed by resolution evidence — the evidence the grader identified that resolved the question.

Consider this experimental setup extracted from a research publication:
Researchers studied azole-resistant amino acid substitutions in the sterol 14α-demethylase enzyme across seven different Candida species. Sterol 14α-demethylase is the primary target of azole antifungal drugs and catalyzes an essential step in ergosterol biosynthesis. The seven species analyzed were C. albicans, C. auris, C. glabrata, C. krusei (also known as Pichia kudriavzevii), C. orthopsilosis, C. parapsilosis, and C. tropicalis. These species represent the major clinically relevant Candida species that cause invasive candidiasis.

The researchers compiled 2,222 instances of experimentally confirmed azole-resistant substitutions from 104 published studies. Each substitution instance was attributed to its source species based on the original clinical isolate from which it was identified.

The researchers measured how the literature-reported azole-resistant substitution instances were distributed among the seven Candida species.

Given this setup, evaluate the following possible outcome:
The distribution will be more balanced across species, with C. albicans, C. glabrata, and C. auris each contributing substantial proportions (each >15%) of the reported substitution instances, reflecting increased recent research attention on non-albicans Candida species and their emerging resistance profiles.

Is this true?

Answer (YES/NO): NO